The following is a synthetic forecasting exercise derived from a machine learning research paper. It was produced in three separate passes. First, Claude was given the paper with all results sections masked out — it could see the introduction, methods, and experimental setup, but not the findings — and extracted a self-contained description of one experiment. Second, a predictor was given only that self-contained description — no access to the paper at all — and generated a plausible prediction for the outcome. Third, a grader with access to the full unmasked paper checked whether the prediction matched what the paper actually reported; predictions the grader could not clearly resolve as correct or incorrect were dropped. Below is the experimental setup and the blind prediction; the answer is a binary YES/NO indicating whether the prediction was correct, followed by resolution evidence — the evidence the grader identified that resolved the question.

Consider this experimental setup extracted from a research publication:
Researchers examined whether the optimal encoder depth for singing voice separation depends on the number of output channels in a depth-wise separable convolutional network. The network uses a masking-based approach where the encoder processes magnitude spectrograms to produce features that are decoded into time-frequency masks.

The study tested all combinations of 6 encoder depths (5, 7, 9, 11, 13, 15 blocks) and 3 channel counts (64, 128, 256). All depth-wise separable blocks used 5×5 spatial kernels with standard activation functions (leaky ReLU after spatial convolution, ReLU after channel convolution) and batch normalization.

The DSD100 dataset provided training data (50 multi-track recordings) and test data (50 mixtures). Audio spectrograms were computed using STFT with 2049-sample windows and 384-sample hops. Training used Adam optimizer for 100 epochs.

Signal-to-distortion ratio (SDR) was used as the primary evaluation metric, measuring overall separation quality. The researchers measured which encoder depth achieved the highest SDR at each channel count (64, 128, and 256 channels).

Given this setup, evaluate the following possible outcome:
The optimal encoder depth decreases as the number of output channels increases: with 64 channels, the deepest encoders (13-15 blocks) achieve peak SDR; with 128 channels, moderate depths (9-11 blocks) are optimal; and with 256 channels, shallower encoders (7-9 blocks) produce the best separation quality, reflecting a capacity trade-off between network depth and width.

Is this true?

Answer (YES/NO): NO